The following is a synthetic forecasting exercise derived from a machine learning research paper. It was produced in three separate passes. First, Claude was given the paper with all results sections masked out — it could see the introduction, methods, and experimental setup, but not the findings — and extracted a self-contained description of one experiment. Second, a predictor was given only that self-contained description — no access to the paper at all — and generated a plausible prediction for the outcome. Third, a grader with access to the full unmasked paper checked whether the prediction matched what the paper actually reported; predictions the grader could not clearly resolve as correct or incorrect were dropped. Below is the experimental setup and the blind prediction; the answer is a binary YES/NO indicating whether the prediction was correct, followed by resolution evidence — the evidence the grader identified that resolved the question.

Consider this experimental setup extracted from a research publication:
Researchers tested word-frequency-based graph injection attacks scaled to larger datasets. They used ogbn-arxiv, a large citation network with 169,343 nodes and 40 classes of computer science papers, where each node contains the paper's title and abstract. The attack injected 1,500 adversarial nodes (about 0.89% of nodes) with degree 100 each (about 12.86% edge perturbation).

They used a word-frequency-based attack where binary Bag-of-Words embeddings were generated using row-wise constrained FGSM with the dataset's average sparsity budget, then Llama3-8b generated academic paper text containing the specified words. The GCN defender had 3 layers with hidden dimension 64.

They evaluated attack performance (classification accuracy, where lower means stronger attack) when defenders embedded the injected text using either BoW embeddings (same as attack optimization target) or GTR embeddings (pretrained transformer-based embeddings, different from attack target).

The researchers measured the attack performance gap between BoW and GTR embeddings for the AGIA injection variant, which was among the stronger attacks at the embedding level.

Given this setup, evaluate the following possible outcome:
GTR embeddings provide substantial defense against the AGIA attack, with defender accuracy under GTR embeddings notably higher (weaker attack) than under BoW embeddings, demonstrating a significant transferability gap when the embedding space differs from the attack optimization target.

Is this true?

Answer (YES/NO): YES